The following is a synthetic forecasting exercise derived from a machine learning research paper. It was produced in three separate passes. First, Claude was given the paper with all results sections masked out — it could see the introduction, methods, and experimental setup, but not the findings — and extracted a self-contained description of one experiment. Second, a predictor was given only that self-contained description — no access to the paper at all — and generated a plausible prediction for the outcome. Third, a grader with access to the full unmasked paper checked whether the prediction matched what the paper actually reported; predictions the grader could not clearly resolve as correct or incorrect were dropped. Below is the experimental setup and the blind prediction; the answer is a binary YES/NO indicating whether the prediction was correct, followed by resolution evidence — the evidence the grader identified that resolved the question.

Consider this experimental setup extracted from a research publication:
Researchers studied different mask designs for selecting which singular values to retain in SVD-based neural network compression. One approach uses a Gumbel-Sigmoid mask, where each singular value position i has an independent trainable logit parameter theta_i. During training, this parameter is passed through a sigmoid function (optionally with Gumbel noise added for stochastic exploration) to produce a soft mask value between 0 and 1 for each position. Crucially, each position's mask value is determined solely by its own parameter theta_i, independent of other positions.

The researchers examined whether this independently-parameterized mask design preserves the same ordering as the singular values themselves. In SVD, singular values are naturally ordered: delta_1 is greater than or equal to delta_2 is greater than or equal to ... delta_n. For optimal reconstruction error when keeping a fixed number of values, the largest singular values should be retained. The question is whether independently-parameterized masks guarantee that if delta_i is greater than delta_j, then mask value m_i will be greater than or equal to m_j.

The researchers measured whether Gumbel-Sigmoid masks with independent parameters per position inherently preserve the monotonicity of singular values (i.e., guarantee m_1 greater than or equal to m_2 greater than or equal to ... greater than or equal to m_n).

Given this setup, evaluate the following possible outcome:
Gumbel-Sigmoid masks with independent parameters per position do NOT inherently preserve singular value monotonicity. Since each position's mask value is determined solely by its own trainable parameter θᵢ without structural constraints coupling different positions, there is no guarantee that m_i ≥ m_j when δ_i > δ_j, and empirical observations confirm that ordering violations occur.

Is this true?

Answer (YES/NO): YES